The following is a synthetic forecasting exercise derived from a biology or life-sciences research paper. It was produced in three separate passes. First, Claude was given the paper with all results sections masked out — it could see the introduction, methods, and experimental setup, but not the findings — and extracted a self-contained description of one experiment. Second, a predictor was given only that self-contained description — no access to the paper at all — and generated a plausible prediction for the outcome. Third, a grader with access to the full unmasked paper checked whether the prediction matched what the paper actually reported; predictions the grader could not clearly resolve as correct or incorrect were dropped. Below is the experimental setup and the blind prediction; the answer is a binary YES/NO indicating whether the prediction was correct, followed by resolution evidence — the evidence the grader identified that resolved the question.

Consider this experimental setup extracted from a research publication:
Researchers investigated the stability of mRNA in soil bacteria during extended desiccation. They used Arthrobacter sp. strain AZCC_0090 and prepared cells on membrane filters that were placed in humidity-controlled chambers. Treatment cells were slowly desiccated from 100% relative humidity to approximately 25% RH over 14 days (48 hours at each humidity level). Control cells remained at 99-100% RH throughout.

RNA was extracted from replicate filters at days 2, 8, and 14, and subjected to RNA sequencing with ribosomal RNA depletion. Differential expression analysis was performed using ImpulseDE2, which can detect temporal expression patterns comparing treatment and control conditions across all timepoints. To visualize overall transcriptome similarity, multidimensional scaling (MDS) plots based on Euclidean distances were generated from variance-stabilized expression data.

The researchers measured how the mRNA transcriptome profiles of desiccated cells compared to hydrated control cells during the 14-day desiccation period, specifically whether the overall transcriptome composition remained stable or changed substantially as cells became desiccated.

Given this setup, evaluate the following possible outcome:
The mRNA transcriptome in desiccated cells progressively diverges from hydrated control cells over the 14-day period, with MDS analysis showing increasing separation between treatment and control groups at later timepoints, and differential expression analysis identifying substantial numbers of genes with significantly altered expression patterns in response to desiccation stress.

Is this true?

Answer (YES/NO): NO